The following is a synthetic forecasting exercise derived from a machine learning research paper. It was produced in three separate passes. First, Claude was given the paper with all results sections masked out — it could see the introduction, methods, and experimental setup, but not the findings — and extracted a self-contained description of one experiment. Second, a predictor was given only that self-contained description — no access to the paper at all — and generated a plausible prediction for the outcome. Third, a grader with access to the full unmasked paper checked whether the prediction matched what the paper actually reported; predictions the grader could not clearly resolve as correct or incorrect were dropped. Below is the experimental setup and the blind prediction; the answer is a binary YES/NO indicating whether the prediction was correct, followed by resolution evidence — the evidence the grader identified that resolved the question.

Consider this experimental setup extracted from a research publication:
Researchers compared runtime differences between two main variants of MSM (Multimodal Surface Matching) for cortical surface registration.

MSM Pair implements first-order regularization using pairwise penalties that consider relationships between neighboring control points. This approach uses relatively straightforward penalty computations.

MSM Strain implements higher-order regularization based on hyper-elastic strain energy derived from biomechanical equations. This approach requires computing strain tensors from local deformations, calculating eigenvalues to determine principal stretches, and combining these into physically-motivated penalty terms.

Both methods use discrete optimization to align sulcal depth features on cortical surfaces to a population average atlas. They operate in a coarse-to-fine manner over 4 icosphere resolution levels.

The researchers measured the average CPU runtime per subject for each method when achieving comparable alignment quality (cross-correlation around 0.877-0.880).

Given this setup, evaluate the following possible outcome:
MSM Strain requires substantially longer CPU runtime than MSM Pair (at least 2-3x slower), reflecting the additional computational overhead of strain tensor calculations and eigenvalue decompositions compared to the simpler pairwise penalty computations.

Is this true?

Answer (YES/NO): YES